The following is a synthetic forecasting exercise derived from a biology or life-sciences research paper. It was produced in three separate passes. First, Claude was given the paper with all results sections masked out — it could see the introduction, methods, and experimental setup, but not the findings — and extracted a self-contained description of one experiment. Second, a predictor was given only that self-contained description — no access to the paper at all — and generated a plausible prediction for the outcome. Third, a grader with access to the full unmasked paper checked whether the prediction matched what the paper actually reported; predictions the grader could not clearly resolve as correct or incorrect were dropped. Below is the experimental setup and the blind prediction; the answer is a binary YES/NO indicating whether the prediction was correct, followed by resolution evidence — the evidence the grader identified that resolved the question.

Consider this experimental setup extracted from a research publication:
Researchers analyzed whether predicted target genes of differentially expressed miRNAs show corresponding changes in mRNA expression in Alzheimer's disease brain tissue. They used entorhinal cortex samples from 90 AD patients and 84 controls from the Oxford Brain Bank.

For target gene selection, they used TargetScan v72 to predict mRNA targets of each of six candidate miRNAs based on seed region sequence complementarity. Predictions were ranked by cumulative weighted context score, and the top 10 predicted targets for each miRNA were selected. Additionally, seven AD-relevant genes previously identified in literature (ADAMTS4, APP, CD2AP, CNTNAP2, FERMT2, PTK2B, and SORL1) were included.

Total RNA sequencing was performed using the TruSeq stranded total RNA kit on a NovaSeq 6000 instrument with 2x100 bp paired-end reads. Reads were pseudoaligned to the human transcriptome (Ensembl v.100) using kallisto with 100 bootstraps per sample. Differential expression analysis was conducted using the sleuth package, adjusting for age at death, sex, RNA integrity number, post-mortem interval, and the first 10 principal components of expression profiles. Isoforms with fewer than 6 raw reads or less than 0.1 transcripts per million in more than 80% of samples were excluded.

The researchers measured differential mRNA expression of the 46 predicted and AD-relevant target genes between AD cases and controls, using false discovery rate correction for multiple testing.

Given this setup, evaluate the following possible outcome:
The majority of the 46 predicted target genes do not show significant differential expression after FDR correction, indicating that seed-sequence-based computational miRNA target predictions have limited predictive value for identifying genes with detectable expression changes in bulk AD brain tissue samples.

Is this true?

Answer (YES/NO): YES